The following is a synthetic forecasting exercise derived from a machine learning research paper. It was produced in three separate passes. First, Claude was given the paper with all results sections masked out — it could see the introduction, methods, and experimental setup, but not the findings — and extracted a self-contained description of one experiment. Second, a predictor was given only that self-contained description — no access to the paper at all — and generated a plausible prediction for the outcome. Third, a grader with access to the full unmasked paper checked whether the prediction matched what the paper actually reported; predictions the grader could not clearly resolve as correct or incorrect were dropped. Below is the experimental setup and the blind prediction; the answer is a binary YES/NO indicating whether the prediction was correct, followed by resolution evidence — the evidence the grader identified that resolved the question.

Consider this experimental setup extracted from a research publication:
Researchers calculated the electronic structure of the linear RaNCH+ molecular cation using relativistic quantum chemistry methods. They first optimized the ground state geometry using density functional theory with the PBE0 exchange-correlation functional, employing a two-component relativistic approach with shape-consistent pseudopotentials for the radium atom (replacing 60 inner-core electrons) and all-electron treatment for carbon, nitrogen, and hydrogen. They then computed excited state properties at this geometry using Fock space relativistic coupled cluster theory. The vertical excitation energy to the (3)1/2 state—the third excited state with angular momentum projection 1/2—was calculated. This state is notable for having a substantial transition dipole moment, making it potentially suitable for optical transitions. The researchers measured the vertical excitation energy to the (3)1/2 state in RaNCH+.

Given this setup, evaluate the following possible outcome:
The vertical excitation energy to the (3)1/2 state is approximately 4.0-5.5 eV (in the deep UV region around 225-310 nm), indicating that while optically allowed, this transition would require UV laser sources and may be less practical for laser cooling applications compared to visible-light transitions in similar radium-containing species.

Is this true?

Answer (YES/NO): NO